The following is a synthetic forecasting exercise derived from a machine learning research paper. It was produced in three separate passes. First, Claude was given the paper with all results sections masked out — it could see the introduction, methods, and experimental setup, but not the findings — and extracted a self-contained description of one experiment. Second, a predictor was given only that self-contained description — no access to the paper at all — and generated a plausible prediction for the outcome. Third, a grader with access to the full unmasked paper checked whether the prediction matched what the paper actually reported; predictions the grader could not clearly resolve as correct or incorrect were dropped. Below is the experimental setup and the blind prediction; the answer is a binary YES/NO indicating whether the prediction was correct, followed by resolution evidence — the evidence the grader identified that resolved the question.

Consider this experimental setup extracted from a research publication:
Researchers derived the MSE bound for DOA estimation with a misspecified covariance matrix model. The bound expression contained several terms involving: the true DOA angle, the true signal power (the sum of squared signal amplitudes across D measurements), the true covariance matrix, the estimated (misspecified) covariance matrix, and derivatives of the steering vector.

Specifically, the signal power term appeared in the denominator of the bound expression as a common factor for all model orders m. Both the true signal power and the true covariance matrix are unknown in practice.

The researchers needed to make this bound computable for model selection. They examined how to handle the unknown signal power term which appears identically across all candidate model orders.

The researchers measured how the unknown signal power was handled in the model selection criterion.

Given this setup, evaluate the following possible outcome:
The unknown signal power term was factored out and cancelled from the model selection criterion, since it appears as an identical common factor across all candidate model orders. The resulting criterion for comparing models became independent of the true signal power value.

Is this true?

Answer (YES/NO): YES